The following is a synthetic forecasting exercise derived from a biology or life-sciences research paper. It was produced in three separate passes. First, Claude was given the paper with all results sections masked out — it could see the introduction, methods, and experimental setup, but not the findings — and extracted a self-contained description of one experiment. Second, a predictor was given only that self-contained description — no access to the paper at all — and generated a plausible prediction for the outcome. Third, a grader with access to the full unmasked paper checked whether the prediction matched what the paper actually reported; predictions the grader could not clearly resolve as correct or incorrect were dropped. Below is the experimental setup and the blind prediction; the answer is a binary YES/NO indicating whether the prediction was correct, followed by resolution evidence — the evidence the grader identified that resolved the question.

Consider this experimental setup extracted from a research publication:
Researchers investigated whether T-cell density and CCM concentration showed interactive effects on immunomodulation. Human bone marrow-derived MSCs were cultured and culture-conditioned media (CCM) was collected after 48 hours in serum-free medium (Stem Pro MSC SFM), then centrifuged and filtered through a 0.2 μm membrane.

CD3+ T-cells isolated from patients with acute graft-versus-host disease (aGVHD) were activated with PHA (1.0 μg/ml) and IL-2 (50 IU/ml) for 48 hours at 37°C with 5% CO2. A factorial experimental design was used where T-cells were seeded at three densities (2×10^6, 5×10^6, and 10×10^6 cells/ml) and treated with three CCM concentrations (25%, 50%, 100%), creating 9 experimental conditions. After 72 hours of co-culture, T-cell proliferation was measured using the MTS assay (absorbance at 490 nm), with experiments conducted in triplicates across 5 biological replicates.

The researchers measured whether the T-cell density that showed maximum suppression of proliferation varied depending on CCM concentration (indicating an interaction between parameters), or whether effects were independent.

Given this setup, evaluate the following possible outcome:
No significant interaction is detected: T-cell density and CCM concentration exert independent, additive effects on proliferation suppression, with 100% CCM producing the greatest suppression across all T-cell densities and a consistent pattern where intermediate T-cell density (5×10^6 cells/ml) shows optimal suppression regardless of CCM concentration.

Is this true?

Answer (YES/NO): NO